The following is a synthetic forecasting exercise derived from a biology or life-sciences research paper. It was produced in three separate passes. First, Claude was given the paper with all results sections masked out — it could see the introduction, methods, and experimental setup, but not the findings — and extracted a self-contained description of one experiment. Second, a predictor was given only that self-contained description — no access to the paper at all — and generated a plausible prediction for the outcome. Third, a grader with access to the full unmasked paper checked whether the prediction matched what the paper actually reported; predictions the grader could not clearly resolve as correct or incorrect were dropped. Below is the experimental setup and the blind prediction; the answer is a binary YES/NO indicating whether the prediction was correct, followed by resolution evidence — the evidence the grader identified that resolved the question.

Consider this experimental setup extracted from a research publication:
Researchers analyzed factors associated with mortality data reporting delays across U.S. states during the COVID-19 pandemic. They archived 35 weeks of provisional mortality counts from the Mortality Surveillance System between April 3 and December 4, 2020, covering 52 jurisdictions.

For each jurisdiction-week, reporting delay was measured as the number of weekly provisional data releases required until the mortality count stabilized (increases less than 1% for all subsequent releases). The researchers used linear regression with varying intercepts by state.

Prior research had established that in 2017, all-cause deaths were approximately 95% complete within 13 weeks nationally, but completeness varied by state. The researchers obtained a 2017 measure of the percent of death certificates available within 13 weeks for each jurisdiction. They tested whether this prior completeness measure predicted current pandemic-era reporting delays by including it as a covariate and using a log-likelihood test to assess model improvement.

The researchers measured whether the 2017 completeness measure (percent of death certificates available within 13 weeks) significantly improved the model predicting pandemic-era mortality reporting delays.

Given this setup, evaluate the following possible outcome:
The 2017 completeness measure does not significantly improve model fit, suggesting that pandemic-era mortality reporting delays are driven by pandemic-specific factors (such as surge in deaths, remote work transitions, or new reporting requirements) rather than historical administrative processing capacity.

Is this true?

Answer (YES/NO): YES